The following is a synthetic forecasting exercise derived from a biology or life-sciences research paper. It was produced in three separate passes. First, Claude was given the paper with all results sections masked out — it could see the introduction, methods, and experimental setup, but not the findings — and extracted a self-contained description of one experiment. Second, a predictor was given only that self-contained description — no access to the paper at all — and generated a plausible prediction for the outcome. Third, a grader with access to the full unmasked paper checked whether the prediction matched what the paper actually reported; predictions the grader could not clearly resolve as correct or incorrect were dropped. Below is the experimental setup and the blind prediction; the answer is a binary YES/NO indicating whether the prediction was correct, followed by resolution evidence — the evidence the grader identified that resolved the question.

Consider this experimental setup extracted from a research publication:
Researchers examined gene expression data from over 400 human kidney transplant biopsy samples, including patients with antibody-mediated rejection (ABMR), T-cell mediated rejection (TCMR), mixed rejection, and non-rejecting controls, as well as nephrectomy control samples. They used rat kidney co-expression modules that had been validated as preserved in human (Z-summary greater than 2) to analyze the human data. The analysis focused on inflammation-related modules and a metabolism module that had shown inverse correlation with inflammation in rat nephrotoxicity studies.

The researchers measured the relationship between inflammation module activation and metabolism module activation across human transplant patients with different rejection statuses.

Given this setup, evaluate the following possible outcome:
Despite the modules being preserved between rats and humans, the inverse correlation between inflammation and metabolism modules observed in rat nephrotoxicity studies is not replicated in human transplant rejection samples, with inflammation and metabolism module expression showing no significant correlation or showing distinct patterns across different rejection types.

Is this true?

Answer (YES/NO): NO